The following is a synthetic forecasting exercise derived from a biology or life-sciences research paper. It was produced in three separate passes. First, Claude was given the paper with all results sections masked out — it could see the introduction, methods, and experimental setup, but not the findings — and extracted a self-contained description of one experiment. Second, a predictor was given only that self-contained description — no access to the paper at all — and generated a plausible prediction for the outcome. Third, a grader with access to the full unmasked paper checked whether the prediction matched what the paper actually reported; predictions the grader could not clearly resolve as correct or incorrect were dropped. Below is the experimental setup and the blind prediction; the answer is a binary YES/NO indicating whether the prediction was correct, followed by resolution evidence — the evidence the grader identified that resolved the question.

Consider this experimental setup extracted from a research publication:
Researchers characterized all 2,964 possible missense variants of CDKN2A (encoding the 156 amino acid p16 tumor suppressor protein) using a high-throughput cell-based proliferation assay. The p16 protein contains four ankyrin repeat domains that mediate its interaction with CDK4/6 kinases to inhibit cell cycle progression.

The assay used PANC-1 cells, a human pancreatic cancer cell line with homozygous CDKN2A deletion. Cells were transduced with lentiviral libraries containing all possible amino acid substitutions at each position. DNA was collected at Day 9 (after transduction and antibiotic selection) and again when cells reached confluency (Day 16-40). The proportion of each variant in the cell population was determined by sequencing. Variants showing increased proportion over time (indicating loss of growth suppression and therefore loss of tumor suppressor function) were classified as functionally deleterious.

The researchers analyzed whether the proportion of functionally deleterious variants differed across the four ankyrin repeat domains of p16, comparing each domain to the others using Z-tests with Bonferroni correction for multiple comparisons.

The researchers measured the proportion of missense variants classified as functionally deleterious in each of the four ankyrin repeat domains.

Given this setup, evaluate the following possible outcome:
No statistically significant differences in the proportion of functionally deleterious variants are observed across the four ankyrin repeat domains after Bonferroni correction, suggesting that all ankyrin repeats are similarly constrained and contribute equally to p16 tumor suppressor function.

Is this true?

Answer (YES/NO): NO